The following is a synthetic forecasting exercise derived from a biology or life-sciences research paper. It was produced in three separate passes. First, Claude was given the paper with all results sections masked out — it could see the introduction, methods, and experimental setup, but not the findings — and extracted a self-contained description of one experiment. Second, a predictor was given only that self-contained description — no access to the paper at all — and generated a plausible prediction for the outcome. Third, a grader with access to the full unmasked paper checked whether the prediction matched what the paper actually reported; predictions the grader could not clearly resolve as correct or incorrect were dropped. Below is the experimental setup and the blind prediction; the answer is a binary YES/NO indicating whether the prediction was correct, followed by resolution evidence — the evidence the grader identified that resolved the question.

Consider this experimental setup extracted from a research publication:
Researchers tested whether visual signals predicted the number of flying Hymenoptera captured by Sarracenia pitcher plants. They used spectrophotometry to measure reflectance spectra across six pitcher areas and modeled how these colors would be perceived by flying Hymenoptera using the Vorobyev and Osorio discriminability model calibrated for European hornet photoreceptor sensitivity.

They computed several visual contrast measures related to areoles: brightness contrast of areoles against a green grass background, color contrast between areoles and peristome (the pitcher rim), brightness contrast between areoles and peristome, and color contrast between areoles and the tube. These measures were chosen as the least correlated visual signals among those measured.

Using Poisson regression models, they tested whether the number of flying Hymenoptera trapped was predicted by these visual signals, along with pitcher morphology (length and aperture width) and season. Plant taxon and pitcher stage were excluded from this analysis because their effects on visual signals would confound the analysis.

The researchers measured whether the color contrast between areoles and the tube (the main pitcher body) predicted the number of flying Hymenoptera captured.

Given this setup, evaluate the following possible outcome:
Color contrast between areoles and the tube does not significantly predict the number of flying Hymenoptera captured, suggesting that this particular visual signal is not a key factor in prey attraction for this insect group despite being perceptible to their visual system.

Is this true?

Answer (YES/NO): NO